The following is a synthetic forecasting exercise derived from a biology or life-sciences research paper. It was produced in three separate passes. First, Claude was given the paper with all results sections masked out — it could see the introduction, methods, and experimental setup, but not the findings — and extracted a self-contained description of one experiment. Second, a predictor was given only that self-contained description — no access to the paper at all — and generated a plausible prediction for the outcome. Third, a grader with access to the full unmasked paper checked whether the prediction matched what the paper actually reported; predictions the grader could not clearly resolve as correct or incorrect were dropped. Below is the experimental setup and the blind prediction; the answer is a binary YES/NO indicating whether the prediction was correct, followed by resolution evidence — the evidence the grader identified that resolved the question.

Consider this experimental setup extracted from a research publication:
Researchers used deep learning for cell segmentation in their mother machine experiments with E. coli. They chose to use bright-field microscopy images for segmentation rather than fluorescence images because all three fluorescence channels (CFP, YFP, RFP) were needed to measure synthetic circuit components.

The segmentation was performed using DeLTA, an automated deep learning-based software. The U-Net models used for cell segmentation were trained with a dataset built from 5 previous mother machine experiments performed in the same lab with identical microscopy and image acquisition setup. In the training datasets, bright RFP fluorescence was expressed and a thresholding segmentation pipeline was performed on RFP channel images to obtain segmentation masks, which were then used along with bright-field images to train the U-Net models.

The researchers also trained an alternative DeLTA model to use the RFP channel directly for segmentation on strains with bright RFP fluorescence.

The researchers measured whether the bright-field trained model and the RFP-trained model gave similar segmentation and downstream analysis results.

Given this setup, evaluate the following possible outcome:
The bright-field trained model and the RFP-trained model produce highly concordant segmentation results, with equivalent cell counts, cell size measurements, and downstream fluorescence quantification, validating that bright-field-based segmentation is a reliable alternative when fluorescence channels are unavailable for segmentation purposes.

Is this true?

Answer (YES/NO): YES